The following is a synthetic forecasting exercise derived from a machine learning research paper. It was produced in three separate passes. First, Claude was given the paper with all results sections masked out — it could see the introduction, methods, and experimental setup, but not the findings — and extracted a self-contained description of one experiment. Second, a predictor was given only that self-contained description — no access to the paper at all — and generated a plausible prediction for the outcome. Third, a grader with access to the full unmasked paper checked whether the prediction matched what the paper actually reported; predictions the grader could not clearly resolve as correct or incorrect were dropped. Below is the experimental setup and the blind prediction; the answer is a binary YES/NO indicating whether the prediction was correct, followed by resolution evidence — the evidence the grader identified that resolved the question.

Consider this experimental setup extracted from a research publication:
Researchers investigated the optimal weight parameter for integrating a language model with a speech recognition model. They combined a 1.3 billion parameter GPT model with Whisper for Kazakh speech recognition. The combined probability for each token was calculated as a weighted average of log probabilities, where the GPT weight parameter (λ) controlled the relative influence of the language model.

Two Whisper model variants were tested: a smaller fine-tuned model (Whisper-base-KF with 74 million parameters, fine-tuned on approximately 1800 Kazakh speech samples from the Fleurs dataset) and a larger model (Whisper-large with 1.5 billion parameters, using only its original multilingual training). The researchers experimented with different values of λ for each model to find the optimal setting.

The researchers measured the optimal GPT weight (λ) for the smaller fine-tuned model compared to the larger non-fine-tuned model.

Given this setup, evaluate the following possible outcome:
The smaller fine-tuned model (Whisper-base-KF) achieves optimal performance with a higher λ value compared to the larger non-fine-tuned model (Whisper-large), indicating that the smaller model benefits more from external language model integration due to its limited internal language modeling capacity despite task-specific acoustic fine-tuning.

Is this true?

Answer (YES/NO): YES